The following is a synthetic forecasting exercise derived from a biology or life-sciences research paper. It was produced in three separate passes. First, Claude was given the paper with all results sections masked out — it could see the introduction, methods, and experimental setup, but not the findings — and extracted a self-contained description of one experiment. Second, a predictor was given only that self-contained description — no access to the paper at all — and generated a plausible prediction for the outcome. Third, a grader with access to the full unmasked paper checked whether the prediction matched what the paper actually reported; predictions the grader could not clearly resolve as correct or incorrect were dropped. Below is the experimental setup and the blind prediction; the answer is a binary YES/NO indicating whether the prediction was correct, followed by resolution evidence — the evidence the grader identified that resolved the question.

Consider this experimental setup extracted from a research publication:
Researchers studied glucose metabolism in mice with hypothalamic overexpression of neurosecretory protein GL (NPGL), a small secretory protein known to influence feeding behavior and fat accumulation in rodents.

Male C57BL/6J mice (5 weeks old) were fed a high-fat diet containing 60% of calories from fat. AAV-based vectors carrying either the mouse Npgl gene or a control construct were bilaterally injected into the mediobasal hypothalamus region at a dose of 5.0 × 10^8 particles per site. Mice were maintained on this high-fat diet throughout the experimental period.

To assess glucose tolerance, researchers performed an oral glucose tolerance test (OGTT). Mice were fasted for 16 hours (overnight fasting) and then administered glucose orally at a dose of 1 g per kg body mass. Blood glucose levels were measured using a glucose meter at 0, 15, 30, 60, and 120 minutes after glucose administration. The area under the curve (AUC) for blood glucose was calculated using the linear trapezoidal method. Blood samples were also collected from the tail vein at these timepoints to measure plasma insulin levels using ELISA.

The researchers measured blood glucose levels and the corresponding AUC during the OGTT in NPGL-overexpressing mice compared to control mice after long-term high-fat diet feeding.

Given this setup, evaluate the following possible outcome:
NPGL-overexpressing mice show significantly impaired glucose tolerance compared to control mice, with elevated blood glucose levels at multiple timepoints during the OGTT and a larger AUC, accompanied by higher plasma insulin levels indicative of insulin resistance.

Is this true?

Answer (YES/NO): NO